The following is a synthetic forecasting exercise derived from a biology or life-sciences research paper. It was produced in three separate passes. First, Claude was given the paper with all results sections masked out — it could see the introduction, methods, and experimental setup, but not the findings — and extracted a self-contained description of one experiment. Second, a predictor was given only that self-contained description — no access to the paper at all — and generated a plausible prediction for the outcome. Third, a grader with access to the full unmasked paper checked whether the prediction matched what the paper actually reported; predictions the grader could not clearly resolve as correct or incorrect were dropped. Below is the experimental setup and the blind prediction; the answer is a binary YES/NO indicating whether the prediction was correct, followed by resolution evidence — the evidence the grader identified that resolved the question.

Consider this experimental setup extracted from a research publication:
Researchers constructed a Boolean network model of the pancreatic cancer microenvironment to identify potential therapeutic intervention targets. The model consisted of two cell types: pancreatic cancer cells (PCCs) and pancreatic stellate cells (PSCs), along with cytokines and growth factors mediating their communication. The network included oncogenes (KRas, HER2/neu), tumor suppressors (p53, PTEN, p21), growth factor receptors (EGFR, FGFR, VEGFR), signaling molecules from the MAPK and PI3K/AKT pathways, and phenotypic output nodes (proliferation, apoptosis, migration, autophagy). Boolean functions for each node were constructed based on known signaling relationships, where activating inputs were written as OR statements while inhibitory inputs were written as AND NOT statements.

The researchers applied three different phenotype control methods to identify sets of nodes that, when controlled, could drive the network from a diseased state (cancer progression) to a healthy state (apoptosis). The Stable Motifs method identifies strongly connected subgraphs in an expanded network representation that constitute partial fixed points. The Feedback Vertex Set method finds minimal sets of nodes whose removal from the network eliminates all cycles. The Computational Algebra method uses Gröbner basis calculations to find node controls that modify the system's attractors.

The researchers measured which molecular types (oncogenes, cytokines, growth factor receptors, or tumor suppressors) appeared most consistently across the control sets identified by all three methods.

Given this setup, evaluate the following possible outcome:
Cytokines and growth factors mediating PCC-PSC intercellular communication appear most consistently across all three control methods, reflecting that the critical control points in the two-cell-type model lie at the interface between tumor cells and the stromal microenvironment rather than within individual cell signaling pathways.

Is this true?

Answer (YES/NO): NO